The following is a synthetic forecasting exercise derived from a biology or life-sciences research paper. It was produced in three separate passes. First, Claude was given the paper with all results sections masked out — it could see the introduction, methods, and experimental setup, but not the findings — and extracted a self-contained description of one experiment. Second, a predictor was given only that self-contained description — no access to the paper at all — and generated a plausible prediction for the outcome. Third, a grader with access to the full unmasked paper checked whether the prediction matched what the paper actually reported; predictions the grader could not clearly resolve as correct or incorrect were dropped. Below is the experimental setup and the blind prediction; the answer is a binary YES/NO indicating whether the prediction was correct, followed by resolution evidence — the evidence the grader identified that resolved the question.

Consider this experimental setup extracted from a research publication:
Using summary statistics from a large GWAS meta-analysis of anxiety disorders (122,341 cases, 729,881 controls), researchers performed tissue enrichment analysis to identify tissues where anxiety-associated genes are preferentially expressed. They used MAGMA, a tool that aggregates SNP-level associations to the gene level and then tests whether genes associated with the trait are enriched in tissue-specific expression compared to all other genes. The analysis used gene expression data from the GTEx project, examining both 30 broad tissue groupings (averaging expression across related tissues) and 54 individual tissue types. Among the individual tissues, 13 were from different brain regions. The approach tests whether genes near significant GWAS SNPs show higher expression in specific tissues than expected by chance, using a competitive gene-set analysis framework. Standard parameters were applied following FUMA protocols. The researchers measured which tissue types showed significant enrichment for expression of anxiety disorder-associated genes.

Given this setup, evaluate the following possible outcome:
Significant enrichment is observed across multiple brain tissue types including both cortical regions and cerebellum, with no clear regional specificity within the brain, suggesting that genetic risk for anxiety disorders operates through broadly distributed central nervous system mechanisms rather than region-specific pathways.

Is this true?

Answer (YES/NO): NO